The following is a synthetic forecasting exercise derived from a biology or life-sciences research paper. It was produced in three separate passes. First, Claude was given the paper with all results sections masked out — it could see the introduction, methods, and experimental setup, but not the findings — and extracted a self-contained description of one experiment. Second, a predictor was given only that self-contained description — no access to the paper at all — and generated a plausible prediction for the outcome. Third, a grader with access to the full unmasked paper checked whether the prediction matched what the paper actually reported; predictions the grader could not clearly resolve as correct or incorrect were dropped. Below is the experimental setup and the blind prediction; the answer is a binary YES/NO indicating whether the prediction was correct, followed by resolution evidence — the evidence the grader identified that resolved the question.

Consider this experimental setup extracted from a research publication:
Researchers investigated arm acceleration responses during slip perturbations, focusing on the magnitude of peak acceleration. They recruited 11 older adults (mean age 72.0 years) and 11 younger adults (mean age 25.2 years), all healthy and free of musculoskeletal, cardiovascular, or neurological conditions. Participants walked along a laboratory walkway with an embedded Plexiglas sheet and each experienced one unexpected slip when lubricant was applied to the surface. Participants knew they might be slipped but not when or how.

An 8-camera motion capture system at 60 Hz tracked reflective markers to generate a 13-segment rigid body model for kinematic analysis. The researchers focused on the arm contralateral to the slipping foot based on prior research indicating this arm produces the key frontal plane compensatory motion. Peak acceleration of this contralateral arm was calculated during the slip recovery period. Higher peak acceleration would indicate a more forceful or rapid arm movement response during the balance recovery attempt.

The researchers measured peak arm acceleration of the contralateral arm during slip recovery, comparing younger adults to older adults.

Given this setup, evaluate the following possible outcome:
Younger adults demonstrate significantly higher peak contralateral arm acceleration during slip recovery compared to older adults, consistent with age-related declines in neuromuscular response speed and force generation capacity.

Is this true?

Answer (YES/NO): YES